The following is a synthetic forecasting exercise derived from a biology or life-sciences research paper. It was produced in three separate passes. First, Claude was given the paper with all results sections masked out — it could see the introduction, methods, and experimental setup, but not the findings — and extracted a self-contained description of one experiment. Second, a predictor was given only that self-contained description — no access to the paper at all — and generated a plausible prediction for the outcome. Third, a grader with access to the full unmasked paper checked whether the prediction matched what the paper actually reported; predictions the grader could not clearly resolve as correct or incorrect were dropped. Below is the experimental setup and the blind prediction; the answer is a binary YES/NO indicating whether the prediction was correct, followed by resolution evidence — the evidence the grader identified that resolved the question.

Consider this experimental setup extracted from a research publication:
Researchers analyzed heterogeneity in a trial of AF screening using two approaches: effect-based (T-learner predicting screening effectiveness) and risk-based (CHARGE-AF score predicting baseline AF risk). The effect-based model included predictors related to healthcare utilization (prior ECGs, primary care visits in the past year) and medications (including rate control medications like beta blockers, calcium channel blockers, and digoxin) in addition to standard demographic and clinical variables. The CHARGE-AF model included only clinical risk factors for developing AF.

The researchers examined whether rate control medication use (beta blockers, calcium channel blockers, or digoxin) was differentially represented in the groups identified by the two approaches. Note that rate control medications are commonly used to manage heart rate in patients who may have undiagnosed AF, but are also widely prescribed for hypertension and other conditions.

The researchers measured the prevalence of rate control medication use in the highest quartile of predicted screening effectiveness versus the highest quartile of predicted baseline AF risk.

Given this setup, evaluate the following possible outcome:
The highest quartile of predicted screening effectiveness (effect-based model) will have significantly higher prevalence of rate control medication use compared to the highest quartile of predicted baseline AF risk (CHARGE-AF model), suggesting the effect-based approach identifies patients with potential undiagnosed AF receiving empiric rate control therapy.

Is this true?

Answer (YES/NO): YES